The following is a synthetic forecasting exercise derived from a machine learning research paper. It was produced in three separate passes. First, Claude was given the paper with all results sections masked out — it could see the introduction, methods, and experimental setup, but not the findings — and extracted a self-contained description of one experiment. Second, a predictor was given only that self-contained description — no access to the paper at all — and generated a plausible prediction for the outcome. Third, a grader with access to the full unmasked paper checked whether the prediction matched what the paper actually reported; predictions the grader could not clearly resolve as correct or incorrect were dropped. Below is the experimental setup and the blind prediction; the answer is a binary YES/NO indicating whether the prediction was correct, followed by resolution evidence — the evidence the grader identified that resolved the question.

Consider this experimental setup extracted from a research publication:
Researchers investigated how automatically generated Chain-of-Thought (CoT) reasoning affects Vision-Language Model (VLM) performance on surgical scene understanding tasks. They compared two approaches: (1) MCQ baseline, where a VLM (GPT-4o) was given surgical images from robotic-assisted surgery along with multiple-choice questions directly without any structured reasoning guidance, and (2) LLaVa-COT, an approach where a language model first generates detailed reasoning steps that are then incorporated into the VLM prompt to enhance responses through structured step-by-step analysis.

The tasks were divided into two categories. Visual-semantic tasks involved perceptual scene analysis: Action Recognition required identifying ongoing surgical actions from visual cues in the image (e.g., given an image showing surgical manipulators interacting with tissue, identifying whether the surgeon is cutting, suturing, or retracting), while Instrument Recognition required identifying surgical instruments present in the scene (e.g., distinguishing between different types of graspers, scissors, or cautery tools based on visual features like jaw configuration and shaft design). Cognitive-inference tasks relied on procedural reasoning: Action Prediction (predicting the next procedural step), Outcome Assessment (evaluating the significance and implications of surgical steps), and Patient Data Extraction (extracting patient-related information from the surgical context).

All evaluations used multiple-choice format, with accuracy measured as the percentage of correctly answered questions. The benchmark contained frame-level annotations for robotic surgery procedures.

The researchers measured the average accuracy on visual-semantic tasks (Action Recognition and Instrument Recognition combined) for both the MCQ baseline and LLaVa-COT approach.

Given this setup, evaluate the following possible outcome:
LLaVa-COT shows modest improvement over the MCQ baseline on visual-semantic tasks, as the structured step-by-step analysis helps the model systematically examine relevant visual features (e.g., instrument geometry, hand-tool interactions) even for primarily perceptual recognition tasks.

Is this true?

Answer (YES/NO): NO